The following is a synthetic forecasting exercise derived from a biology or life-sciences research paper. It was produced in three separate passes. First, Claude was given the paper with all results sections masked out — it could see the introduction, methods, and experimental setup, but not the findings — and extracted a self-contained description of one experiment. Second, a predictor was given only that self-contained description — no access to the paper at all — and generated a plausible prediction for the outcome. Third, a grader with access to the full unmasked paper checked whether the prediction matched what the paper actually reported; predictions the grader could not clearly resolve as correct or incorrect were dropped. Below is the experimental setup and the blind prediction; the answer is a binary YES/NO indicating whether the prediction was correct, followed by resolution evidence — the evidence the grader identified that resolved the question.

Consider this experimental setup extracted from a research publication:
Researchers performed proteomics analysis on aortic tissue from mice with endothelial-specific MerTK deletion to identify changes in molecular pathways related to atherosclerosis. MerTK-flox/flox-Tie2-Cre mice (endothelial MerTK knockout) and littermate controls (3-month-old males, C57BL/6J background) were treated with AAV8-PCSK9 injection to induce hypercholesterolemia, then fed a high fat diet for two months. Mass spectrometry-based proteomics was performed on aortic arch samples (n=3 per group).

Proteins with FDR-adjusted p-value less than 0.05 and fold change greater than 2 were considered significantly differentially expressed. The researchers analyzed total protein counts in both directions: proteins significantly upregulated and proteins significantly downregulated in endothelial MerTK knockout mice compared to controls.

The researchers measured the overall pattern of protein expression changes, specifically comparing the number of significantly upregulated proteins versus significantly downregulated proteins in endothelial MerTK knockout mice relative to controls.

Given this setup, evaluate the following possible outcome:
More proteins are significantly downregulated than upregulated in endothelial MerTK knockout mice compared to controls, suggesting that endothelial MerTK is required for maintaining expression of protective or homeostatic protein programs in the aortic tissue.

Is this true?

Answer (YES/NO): NO